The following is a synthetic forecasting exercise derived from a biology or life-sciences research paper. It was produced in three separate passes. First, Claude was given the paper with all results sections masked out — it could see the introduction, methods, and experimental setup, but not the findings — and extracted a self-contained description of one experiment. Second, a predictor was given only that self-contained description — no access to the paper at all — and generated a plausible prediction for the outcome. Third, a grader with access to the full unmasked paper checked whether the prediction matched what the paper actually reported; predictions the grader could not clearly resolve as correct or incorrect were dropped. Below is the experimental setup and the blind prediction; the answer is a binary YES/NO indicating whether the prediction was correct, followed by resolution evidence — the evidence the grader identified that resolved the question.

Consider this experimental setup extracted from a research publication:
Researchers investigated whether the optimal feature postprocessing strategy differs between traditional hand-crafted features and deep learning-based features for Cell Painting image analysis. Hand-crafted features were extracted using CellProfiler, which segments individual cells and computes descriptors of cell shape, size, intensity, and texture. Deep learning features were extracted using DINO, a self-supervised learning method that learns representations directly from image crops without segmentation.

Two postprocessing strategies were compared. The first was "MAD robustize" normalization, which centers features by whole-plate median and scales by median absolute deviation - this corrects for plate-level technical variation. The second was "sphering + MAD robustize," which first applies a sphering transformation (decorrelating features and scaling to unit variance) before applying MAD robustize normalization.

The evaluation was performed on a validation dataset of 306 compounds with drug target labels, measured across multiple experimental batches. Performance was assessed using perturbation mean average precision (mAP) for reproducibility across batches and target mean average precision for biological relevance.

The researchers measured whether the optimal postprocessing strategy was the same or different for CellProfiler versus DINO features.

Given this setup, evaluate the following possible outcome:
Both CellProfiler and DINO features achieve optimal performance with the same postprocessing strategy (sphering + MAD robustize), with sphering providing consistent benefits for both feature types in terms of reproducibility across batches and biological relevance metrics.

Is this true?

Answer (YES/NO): NO